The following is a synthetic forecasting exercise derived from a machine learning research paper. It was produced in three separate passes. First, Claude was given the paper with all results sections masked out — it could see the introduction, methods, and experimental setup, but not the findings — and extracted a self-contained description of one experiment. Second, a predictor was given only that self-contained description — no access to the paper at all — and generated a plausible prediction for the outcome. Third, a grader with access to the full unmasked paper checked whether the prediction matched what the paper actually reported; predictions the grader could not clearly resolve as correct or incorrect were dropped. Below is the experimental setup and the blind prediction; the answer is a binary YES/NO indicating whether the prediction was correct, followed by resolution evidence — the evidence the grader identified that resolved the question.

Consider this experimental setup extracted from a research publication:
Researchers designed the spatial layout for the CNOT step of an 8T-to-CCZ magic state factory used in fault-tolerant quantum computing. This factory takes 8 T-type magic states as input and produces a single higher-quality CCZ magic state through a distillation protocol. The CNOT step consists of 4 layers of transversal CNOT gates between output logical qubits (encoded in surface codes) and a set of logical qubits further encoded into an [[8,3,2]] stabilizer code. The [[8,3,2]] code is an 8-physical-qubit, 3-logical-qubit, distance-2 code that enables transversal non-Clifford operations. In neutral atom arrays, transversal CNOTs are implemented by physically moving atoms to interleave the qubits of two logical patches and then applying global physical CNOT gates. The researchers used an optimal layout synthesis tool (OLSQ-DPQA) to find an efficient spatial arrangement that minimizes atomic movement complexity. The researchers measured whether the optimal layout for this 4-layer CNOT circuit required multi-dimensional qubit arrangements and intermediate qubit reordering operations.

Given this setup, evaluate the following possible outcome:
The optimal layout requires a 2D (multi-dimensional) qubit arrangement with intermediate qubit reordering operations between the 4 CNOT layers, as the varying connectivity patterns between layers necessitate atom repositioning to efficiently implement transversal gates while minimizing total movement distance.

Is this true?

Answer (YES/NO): NO